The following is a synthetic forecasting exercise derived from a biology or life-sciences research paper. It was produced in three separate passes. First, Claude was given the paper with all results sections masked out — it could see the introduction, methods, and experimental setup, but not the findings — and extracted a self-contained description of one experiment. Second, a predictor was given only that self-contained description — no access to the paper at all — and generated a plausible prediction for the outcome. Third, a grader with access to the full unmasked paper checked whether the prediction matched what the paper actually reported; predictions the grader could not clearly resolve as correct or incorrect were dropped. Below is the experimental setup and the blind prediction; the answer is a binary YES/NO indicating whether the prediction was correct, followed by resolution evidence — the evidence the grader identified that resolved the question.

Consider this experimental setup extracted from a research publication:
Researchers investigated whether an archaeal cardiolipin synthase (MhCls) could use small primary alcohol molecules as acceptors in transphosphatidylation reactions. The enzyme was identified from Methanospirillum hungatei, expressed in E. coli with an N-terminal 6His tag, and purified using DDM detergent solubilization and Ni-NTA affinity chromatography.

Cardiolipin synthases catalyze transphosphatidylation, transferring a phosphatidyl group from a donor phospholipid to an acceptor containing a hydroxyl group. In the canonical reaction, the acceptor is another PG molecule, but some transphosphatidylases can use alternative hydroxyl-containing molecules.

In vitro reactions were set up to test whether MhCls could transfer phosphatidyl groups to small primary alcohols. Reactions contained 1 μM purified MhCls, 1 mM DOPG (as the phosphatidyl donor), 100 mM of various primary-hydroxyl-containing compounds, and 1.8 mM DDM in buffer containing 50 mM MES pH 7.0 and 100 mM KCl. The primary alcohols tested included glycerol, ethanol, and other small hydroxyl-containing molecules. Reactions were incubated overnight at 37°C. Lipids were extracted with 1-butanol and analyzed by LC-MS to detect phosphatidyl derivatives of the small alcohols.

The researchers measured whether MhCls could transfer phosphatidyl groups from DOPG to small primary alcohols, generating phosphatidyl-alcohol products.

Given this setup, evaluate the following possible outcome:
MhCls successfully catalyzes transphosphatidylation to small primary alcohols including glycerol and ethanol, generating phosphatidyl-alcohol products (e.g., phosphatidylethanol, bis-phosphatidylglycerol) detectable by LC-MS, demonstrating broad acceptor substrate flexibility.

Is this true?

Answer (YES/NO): NO